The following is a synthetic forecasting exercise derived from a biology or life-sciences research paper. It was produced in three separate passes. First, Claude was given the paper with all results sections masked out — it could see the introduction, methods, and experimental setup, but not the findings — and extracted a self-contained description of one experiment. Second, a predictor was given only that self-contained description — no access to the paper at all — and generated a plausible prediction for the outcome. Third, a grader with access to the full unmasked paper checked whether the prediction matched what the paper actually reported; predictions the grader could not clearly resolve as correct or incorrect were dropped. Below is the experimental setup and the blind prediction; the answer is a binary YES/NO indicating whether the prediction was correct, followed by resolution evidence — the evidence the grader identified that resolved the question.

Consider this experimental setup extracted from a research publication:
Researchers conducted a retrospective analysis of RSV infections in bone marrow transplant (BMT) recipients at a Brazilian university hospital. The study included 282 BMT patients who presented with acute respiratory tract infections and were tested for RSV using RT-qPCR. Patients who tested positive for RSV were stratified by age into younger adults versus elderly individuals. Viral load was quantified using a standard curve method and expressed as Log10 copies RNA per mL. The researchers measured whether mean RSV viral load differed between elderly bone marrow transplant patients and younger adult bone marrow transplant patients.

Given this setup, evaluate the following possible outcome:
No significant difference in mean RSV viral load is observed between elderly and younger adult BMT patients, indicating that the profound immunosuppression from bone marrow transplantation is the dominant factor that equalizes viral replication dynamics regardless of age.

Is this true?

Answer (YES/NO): NO